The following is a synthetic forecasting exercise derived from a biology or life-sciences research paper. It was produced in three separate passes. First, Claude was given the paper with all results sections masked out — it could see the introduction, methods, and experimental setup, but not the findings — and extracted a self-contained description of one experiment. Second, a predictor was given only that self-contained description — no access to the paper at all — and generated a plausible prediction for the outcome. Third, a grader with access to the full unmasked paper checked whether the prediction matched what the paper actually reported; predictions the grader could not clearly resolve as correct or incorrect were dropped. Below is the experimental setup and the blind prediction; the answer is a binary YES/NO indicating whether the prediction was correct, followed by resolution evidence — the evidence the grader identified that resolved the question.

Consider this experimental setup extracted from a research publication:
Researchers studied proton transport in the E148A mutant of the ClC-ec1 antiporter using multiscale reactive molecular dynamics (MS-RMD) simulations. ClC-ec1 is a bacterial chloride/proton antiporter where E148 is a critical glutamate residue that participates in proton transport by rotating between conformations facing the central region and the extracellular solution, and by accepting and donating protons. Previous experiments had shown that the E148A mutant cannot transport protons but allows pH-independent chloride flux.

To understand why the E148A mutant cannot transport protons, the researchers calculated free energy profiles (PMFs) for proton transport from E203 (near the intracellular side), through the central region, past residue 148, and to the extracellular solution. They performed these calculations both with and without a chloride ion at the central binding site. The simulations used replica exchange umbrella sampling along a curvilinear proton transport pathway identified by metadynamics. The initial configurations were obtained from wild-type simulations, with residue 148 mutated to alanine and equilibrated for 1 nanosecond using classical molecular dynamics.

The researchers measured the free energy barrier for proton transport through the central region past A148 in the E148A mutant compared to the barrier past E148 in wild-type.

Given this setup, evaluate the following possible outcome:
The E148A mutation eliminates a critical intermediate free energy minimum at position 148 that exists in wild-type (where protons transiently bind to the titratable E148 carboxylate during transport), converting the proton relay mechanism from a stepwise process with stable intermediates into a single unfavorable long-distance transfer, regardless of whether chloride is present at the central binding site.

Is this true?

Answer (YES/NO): NO